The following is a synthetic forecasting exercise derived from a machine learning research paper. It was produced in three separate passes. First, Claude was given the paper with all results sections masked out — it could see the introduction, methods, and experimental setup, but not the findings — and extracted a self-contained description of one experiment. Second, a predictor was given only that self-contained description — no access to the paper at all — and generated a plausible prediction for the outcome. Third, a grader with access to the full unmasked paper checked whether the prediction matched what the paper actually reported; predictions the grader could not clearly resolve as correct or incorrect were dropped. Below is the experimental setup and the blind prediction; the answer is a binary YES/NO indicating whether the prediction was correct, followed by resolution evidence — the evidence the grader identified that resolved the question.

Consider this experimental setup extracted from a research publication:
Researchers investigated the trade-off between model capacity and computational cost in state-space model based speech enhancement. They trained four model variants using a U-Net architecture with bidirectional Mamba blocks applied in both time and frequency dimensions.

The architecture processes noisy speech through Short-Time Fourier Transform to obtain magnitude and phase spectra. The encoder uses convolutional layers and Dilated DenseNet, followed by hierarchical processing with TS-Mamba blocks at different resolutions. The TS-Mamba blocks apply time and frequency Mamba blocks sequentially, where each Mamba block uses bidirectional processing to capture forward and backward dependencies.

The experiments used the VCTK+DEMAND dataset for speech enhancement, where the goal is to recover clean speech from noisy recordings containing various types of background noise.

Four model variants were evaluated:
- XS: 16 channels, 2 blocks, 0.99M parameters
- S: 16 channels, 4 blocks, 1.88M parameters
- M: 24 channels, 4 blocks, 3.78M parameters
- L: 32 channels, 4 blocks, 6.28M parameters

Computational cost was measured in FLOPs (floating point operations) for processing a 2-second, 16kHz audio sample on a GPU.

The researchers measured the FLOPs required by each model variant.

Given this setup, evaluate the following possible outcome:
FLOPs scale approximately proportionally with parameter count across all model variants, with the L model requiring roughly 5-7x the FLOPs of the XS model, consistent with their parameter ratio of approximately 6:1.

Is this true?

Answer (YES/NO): NO